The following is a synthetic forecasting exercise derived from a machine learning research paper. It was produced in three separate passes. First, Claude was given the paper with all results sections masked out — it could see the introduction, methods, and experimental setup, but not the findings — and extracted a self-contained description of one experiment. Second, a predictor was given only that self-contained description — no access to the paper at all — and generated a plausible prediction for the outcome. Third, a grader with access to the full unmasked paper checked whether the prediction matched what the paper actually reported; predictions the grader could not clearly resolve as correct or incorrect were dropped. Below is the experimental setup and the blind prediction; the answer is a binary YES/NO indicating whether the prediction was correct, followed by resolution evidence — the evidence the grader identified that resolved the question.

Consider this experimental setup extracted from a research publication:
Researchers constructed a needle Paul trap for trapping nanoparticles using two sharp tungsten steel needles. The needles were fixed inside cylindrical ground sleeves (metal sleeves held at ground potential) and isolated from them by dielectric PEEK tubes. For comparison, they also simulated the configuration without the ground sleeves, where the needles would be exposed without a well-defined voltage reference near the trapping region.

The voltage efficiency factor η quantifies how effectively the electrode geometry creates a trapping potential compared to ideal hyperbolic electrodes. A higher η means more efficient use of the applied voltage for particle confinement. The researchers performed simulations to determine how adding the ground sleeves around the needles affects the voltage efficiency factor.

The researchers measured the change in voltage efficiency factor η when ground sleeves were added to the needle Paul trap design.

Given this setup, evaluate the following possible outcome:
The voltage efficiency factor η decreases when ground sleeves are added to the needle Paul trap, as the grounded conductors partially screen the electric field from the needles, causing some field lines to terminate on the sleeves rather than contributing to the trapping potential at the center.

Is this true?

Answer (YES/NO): NO